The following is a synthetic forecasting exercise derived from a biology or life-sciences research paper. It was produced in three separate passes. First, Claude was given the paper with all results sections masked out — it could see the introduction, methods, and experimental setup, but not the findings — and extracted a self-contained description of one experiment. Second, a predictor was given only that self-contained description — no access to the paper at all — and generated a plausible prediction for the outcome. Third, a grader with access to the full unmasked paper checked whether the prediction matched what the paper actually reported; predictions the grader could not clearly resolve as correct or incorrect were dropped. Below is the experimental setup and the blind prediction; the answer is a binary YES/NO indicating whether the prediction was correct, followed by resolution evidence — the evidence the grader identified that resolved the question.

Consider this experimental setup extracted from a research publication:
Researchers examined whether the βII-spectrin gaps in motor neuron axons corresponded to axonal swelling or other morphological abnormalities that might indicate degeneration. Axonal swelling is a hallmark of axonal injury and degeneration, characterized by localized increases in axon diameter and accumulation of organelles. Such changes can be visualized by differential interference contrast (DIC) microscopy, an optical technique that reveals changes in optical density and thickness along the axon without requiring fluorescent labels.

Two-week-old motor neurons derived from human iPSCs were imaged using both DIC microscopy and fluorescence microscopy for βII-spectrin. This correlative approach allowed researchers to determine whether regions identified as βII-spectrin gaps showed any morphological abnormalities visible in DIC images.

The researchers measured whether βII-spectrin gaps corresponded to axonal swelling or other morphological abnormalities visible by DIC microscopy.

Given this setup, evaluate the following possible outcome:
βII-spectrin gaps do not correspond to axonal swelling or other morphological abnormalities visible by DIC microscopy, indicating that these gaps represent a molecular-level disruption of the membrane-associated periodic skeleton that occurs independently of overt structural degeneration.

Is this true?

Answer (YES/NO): YES